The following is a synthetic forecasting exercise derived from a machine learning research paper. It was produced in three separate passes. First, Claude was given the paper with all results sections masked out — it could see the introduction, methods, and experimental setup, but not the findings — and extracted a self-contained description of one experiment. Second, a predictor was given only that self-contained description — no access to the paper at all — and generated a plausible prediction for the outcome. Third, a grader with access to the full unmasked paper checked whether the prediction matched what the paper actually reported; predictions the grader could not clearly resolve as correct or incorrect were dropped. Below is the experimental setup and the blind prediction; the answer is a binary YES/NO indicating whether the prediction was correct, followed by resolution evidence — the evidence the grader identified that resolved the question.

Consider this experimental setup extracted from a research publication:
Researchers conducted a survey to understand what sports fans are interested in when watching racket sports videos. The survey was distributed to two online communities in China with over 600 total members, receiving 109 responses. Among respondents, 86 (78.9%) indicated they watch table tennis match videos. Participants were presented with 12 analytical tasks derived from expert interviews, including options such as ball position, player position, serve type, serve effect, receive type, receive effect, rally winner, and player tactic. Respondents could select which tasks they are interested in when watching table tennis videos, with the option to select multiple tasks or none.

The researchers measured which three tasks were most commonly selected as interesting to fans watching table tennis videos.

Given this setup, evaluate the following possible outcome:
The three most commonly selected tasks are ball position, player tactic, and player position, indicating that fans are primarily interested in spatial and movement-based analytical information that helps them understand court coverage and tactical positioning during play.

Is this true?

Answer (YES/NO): NO